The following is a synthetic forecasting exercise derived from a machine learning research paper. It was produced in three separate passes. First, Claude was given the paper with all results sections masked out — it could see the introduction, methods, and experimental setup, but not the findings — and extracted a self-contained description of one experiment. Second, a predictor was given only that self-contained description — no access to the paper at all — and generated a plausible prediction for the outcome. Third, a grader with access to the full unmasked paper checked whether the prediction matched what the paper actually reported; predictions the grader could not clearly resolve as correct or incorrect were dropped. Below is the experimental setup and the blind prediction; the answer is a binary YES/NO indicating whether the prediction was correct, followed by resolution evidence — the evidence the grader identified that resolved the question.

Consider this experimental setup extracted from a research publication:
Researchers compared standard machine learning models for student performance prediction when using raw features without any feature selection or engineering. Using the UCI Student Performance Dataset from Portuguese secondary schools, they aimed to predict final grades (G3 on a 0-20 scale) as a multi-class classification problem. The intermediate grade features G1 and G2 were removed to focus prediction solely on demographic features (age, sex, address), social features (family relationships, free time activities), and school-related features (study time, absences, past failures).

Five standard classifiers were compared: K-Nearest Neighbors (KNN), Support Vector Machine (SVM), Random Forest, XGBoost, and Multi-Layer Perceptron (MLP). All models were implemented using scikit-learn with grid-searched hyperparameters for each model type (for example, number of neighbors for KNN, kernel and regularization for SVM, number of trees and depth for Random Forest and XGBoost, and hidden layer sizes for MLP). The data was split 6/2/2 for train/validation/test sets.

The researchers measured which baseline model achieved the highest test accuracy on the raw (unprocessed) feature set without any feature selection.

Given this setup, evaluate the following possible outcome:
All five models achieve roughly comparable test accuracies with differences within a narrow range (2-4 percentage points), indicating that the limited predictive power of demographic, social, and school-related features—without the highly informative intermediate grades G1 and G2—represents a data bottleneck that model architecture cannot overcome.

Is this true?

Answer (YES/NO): NO